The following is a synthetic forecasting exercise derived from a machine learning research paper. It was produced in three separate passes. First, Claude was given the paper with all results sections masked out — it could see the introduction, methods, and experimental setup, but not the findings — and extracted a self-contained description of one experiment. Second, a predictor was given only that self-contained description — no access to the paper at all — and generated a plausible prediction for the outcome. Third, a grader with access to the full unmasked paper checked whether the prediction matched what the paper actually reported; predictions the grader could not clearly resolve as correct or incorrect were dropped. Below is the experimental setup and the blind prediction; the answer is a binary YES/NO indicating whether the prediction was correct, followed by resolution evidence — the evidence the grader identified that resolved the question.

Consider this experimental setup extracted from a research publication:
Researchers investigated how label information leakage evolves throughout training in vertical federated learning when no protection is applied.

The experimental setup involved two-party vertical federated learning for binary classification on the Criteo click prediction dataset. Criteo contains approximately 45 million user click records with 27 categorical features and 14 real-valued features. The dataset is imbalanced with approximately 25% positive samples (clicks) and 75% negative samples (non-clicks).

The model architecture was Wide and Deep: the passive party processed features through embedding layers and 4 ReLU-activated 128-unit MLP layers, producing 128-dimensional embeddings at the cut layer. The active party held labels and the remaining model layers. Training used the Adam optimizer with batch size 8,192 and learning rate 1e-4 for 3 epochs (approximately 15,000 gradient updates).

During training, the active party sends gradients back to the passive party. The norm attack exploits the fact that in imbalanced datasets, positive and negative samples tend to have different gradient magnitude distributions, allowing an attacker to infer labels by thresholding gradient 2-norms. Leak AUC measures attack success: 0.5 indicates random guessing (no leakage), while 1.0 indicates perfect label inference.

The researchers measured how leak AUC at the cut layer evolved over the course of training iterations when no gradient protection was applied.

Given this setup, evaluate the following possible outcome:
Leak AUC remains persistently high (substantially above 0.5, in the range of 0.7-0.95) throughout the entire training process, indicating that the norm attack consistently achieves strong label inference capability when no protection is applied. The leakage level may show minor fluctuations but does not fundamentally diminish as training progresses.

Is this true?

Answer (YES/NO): YES